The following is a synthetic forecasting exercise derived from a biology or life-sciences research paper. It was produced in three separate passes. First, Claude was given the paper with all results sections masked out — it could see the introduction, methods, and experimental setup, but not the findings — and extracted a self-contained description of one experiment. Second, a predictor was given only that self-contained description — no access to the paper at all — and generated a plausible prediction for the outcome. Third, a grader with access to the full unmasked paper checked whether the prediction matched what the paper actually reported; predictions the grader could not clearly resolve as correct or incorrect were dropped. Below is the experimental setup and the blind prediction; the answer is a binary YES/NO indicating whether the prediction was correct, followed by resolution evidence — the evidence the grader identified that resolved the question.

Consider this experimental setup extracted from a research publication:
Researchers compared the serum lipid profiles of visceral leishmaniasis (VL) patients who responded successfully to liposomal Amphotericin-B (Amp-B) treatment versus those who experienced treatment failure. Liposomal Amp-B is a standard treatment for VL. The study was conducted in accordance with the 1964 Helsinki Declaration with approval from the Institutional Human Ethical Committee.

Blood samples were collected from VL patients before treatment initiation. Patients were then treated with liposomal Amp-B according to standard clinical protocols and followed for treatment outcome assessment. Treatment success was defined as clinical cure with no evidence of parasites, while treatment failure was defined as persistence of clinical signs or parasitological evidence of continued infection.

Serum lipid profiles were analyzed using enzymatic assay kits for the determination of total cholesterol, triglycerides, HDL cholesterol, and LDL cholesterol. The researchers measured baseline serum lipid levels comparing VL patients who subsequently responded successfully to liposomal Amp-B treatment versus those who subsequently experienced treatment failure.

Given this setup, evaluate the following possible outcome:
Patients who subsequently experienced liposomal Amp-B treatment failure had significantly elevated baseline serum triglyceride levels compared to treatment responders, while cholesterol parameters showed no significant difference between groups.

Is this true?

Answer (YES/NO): NO